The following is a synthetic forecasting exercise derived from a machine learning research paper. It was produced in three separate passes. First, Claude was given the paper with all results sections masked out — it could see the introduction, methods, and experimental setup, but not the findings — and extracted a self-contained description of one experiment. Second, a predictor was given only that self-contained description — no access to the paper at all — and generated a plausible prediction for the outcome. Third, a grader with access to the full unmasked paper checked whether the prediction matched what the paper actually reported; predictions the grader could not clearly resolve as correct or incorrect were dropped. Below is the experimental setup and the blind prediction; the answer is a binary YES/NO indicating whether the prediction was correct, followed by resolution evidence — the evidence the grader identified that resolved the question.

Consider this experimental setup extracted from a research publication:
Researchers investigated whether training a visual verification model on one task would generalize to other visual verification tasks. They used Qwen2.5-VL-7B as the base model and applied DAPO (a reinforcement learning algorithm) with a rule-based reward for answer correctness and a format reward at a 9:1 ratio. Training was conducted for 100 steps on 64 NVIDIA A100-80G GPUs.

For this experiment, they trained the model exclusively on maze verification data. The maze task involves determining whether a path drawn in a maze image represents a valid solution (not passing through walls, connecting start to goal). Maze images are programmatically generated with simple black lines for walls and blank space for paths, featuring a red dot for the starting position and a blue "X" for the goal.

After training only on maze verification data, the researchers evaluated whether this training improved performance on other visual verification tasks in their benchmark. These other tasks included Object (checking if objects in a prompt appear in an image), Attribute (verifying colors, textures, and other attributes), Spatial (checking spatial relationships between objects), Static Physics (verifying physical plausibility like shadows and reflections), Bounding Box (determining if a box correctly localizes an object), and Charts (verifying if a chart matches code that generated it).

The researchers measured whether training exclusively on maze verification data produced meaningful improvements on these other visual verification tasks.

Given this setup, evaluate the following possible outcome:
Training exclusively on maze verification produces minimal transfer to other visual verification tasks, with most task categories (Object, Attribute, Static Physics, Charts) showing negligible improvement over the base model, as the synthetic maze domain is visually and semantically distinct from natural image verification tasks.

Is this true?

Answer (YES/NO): YES